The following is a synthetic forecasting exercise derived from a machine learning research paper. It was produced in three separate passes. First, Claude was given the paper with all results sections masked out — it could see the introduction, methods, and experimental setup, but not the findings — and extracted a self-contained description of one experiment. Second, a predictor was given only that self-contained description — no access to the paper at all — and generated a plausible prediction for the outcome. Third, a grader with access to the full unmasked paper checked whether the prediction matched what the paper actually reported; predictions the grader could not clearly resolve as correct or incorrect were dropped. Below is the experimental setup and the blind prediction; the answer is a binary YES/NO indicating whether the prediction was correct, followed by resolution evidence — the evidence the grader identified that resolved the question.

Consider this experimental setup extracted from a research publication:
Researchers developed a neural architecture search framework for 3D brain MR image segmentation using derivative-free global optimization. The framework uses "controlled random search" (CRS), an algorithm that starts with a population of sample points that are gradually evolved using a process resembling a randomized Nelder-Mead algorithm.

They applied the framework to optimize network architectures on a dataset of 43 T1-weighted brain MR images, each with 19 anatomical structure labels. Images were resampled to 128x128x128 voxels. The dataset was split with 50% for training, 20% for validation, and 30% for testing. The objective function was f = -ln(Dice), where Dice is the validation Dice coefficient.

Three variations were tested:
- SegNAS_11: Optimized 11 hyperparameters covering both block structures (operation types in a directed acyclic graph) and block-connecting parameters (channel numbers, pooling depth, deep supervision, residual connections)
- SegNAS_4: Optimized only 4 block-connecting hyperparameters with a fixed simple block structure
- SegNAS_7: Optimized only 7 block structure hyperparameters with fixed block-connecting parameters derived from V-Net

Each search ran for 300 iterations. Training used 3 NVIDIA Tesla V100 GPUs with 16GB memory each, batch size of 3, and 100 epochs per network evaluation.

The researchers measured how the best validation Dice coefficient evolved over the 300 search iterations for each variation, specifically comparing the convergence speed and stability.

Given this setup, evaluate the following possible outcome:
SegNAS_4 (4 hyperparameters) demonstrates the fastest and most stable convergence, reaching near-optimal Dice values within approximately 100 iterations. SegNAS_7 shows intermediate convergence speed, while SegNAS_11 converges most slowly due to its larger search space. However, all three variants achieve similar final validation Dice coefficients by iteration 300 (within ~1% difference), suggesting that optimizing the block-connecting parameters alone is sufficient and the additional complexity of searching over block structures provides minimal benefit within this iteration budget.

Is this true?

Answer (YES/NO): NO